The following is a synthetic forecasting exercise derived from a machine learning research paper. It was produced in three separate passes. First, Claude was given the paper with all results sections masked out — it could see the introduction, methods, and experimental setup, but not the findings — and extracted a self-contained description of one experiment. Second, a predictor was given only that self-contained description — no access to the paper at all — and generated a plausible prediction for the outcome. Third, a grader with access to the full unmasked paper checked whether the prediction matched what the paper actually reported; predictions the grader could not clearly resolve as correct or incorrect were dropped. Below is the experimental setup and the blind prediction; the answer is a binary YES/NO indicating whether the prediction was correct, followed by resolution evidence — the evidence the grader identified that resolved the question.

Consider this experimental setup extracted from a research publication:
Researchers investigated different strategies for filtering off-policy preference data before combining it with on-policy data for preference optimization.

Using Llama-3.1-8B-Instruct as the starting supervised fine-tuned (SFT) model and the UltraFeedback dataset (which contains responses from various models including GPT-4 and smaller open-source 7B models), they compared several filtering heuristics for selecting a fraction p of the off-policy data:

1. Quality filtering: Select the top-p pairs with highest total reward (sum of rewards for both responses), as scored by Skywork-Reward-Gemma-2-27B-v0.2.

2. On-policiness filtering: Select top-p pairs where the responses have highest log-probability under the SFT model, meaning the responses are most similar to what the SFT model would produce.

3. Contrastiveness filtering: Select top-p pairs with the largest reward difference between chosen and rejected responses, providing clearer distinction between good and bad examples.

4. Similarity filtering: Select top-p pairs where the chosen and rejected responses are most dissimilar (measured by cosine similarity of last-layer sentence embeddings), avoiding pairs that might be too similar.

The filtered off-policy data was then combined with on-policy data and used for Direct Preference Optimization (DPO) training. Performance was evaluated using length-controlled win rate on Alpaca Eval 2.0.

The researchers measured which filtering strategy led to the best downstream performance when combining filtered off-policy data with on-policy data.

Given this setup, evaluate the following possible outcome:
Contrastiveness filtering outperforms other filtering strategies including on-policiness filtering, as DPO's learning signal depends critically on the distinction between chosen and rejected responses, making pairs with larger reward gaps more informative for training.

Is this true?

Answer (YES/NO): NO